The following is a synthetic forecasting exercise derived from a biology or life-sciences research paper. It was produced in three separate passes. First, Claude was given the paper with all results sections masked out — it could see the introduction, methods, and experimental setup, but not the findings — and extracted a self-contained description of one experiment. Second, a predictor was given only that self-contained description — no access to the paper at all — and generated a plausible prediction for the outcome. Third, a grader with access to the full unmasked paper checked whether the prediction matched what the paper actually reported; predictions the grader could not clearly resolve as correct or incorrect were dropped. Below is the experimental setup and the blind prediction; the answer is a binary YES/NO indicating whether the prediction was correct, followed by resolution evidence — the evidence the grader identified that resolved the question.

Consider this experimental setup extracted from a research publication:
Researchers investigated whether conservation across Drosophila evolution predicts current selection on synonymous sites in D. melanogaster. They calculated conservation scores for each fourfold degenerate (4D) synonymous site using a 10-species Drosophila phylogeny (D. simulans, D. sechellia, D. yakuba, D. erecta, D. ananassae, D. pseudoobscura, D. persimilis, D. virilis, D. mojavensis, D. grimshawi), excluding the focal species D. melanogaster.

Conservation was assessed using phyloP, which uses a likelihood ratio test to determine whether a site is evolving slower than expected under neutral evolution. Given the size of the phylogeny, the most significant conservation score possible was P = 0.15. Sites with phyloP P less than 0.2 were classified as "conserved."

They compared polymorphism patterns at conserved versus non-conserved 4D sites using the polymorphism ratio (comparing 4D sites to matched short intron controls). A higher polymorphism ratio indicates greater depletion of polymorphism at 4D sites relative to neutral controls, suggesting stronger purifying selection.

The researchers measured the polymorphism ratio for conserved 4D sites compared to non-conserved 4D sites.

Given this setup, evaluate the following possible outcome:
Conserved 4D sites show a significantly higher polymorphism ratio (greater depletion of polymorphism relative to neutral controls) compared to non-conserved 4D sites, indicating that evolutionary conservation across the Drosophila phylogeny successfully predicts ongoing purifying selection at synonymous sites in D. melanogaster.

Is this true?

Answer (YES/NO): YES